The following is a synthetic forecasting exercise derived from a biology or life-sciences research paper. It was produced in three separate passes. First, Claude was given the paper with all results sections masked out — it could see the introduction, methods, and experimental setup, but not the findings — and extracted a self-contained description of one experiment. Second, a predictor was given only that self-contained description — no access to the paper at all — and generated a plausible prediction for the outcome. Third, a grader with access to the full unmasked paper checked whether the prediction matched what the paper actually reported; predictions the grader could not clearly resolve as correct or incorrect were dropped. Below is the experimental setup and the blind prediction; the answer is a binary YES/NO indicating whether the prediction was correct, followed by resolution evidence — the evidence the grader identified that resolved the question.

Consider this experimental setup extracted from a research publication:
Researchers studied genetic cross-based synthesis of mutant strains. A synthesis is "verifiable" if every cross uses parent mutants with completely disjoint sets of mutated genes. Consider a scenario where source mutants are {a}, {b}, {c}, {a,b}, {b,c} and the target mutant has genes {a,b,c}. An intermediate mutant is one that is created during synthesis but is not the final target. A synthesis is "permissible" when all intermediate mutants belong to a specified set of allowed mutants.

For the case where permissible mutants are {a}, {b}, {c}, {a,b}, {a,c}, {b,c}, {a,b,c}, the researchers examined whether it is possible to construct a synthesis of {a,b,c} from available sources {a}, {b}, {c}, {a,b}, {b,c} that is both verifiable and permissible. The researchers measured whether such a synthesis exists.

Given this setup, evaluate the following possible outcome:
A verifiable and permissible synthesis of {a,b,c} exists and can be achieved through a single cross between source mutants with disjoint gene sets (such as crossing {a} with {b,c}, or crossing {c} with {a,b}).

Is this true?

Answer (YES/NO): YES